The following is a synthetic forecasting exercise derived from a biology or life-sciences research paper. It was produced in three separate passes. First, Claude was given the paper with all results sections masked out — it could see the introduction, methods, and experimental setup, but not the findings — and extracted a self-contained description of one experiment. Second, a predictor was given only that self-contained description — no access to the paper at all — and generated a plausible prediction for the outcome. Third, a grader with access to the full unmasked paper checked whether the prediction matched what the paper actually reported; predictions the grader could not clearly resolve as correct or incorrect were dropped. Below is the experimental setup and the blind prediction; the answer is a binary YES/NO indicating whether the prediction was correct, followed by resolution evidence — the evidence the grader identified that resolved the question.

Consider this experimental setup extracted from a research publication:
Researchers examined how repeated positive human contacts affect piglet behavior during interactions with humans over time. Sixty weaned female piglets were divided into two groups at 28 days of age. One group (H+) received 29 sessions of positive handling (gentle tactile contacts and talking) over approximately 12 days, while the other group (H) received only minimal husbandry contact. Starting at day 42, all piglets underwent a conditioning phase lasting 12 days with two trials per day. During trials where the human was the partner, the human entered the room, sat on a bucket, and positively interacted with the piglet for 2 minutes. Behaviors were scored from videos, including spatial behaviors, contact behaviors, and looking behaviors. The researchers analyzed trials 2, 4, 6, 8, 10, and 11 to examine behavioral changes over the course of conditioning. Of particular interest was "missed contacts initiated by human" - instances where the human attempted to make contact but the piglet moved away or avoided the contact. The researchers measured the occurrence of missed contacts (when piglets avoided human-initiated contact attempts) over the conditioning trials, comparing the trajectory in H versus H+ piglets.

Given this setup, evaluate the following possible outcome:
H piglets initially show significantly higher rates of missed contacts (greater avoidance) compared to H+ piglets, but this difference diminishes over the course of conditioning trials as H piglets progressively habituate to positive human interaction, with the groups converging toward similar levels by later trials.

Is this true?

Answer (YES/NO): NO